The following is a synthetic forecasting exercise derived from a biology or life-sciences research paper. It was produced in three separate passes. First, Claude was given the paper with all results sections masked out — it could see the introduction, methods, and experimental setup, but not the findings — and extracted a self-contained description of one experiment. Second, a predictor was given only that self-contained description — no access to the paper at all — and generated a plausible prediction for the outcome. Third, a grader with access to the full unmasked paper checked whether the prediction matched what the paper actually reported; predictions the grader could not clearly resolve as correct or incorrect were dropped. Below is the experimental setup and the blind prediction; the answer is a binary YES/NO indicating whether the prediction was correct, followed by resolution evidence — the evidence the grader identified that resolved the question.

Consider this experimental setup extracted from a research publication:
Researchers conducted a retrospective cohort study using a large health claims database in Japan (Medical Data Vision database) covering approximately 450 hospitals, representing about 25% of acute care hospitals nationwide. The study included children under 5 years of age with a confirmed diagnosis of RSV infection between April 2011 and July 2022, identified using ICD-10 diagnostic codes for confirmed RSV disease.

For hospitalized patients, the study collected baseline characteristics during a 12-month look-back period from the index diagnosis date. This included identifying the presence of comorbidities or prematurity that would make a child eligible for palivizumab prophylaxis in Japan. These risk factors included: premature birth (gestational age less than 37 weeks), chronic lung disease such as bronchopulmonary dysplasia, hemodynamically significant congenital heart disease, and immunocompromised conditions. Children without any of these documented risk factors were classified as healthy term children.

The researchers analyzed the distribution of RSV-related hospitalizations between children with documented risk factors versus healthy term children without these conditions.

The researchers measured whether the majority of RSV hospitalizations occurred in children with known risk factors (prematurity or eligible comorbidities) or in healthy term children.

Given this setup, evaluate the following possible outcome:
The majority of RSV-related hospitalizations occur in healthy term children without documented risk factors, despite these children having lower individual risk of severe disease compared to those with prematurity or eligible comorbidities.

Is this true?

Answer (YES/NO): YES